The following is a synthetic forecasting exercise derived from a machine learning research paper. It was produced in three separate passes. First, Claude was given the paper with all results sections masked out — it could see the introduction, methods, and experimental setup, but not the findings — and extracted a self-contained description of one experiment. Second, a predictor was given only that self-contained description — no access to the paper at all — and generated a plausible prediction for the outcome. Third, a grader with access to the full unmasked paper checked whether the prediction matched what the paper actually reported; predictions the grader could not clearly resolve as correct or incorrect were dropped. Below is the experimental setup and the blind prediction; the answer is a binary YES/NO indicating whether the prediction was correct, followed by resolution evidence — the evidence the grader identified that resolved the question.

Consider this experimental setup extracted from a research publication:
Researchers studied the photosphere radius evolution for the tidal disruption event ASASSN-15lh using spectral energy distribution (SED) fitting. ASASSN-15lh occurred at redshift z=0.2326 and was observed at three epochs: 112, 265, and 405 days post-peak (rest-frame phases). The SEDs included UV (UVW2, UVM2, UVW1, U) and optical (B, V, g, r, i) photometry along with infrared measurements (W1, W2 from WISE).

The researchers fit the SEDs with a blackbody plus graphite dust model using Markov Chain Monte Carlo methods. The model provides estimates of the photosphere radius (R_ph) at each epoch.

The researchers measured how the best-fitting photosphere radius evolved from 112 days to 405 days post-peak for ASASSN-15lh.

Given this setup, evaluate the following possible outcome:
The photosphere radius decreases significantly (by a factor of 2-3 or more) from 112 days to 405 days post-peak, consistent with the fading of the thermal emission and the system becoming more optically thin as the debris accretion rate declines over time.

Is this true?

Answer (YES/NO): YES